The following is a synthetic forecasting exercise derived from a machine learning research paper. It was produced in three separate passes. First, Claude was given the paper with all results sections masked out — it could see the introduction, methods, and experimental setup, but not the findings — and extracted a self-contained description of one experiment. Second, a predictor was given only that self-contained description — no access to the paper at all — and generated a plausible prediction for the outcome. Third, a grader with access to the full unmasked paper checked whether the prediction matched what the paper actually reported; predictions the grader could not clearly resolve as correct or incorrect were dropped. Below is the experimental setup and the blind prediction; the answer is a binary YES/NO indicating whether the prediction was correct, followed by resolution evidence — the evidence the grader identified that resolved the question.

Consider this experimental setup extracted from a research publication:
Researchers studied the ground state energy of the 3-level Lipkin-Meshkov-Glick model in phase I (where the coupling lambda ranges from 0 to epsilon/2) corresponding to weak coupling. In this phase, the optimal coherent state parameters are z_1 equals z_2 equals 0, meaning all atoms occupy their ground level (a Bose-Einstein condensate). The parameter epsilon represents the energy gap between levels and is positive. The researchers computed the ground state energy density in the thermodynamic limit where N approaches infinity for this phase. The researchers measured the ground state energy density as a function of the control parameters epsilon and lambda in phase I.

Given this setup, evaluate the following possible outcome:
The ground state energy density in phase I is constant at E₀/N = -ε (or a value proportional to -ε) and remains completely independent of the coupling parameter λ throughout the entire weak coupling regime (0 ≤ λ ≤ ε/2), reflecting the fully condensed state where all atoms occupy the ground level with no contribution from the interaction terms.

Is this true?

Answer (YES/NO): YES